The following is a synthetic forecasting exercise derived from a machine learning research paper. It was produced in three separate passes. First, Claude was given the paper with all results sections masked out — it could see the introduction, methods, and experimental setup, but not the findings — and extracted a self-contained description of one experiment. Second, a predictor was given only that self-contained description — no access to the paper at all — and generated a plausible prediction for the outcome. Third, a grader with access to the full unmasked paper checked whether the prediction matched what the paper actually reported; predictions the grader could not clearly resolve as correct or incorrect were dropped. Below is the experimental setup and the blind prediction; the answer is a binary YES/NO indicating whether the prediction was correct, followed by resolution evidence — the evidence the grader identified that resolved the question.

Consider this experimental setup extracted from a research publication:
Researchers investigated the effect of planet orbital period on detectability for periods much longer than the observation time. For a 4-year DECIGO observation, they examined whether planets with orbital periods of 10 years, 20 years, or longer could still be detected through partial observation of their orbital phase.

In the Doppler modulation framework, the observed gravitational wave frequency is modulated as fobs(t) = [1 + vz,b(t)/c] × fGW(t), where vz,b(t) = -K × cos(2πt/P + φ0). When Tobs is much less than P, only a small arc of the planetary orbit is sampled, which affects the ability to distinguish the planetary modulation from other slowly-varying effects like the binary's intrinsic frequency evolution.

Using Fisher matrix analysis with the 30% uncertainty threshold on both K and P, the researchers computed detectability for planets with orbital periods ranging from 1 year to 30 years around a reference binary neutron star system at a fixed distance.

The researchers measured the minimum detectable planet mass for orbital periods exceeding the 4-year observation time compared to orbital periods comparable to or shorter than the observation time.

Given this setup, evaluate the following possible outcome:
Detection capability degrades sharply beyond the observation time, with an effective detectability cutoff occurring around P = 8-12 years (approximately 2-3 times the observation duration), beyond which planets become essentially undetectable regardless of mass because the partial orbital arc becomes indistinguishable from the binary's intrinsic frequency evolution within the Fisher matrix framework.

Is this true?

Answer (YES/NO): NO